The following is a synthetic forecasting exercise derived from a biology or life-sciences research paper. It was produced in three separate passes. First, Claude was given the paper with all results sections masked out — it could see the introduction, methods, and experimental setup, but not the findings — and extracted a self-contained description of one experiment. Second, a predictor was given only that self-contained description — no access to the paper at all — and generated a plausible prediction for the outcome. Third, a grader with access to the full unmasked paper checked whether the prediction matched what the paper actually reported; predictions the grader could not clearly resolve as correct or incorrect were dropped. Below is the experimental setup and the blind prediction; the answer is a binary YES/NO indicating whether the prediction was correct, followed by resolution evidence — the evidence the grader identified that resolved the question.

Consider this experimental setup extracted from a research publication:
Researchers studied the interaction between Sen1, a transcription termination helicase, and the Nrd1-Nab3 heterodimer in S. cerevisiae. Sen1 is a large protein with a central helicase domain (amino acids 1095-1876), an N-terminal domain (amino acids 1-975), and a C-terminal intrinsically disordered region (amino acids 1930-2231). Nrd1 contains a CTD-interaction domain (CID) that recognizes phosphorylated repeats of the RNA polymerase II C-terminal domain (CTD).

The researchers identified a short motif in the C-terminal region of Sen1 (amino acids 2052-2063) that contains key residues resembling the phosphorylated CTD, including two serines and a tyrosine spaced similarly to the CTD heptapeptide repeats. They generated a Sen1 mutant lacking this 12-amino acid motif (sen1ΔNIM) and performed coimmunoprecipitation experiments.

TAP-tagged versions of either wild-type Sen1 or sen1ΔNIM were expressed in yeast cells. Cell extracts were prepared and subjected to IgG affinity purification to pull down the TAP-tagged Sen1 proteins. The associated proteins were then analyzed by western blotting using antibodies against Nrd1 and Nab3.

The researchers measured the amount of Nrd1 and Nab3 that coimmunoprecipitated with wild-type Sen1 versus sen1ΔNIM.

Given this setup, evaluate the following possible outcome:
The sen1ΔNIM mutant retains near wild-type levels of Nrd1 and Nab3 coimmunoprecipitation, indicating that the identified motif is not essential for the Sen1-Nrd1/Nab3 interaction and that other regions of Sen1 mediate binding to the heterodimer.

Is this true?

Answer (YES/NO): NO